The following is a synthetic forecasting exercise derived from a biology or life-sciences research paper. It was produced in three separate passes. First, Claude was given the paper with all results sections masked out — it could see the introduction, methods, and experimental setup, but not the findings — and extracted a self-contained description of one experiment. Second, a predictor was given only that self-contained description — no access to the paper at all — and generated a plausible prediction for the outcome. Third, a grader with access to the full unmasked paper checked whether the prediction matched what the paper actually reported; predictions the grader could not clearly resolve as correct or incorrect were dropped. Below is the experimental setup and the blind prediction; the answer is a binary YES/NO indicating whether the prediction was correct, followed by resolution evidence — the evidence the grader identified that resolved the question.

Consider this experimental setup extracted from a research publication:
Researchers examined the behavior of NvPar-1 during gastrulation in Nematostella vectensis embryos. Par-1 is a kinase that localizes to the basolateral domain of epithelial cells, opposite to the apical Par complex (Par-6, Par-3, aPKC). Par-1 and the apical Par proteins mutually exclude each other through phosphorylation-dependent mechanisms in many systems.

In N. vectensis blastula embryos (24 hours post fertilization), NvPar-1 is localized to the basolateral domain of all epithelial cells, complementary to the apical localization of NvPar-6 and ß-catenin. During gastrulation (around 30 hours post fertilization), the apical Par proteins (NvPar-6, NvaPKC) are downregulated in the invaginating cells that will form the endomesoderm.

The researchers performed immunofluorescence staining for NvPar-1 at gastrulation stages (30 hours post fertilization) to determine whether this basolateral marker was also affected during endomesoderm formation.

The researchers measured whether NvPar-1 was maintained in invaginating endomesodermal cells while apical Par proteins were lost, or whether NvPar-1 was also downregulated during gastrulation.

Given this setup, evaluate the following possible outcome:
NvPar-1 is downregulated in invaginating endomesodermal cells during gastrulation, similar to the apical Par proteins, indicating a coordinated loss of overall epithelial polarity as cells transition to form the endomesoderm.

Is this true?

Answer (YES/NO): YES